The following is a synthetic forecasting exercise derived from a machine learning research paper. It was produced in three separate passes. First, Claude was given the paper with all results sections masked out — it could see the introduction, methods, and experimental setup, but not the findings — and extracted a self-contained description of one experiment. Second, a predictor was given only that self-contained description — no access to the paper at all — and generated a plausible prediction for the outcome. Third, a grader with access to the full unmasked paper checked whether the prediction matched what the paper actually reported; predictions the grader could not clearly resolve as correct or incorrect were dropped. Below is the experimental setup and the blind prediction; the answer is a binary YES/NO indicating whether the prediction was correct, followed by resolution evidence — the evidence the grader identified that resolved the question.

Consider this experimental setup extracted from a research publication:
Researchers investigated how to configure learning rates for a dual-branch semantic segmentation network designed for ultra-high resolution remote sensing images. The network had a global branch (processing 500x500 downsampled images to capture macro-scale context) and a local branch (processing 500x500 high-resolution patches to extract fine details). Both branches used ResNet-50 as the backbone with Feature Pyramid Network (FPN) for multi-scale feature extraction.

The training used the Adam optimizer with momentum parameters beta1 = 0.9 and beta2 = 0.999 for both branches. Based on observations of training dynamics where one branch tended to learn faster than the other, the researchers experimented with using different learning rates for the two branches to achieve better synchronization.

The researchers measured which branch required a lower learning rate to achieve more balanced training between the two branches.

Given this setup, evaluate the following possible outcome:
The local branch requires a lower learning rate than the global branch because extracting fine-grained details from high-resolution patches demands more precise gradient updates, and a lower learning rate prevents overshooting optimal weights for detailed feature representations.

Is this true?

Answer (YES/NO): NO